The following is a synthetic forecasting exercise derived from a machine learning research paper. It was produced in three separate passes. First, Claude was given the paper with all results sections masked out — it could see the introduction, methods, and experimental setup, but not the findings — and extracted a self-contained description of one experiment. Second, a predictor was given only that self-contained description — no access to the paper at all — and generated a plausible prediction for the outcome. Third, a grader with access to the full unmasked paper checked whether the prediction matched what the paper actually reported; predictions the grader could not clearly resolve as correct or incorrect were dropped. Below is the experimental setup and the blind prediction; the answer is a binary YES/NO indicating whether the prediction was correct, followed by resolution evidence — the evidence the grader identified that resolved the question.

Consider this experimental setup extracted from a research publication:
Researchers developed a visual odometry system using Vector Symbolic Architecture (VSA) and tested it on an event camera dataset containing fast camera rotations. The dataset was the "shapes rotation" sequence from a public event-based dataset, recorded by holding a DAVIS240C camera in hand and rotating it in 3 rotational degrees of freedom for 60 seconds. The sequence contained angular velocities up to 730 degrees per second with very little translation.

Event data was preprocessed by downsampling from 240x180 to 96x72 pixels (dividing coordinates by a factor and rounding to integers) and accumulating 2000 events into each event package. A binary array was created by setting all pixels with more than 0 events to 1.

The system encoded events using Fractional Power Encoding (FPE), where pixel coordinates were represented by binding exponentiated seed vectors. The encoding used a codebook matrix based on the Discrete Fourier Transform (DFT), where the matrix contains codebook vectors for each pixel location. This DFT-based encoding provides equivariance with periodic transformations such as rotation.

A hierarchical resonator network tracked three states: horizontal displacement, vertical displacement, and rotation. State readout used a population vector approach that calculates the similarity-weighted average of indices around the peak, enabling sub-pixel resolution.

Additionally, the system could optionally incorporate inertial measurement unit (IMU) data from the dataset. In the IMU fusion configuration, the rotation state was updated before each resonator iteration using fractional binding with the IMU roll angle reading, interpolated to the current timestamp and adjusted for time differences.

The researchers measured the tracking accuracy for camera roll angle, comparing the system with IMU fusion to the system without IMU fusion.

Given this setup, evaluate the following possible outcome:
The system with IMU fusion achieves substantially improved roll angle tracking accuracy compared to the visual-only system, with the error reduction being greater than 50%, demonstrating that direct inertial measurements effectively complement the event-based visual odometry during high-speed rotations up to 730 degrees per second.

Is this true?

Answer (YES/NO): NO